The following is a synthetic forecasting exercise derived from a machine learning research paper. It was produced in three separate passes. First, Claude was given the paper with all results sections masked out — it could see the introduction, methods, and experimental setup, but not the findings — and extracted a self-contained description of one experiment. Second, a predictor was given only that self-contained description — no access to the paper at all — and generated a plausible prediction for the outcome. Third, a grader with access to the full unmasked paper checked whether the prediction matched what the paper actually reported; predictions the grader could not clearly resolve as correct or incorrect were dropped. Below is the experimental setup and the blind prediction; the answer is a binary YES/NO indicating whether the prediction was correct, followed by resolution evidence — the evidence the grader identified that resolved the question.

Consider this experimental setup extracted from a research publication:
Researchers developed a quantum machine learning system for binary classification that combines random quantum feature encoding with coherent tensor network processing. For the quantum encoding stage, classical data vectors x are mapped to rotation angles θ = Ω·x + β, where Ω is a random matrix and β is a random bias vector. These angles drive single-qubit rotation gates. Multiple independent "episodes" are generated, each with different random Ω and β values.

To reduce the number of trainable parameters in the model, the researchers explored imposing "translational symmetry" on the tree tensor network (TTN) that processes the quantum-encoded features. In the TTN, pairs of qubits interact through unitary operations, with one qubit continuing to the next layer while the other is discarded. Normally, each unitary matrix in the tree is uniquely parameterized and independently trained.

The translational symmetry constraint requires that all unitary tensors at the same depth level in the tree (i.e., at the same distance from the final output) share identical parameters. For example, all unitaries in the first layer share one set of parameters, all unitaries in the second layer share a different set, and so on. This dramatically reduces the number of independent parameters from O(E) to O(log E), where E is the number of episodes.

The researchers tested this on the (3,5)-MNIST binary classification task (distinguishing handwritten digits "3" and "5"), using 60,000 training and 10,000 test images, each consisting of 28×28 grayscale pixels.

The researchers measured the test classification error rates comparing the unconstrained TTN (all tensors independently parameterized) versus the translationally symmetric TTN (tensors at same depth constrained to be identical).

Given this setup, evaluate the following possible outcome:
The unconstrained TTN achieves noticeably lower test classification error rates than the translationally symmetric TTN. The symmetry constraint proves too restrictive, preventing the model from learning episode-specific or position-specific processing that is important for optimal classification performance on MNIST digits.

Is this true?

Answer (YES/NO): NO